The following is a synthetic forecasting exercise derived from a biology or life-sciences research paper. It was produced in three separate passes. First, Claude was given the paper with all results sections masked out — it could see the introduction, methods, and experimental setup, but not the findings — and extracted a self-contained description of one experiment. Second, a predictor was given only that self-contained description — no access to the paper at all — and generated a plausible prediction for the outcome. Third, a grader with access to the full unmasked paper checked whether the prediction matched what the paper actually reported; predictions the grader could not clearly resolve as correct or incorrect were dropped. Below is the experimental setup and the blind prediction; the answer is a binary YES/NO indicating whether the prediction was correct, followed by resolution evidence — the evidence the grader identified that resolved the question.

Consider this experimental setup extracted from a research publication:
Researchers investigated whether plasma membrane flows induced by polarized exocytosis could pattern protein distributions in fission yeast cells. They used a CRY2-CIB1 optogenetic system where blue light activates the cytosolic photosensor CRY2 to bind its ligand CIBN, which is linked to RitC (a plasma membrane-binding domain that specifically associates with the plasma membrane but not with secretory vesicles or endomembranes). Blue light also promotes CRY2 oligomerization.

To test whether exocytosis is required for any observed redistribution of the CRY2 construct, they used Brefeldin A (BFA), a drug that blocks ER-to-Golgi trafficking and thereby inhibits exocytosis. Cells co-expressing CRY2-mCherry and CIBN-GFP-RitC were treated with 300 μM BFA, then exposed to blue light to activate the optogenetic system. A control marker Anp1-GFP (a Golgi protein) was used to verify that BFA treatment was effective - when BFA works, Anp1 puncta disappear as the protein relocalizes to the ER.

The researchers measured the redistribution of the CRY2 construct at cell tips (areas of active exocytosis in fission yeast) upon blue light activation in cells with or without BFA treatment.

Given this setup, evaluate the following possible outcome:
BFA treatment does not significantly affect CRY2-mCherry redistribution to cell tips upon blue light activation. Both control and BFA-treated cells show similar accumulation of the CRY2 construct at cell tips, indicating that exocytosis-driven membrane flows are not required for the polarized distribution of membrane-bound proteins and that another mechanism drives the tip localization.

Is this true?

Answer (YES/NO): NO